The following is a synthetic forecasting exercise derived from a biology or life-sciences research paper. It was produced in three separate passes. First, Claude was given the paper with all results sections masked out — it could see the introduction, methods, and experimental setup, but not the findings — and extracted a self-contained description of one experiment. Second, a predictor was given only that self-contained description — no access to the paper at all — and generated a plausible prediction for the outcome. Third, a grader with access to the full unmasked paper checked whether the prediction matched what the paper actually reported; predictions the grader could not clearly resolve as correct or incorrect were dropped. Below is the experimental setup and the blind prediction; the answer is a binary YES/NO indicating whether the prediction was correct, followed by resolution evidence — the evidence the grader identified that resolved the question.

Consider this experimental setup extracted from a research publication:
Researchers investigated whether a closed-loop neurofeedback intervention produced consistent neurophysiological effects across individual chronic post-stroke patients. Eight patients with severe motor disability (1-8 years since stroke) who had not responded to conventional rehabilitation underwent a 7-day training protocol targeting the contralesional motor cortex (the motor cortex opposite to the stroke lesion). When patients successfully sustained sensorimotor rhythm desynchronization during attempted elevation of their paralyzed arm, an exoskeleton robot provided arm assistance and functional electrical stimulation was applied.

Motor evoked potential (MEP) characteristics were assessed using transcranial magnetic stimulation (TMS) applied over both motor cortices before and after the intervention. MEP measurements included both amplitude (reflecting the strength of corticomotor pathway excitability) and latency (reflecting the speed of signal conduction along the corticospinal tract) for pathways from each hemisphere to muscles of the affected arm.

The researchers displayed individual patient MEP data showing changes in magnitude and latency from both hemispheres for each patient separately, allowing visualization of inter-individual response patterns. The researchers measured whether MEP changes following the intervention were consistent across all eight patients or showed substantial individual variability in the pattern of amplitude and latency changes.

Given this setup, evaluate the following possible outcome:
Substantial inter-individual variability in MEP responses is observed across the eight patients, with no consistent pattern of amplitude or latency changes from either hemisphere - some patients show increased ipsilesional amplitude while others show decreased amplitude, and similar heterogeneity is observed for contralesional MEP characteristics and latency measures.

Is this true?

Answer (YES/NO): NO